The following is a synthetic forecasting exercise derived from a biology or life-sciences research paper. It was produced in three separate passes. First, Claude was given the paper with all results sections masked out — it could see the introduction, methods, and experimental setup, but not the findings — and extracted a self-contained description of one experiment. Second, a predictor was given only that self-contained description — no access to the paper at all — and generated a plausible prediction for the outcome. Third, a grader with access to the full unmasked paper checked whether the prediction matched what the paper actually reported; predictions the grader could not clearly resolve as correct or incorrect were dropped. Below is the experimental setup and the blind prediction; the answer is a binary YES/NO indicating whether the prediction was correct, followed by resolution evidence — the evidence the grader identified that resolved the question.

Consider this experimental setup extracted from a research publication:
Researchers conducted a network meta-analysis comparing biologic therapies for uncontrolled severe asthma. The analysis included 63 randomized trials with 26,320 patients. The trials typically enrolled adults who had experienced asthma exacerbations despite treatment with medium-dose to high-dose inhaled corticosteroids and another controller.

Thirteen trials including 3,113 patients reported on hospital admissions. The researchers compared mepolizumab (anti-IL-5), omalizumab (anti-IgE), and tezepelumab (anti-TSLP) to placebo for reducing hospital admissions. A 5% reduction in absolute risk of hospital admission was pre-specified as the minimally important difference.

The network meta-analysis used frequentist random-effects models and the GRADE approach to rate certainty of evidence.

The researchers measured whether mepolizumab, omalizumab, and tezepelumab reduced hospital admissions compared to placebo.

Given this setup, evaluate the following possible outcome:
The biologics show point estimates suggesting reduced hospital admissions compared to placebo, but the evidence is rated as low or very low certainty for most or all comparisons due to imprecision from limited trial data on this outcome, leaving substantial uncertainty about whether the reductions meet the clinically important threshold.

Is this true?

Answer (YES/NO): NO